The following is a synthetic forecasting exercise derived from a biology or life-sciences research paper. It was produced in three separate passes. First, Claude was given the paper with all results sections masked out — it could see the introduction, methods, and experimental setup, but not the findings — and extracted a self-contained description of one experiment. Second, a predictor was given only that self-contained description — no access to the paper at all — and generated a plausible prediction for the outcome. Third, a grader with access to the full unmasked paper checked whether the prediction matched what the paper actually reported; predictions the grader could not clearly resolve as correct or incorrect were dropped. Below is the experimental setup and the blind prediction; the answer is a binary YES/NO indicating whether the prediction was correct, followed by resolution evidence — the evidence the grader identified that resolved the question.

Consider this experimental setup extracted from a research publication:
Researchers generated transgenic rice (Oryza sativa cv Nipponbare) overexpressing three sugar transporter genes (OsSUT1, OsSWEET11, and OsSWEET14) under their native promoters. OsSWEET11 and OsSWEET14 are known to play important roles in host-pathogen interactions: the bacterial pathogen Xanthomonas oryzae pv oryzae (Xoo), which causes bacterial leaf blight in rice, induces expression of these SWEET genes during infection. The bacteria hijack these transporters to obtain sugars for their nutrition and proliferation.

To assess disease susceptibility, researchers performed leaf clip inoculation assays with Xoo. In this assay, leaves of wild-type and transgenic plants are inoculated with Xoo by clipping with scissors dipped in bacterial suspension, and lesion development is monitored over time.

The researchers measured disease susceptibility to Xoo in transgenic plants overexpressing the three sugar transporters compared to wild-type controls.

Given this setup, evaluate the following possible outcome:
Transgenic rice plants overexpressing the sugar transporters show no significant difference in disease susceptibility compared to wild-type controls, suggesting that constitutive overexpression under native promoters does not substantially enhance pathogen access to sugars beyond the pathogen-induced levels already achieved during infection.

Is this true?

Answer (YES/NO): NO